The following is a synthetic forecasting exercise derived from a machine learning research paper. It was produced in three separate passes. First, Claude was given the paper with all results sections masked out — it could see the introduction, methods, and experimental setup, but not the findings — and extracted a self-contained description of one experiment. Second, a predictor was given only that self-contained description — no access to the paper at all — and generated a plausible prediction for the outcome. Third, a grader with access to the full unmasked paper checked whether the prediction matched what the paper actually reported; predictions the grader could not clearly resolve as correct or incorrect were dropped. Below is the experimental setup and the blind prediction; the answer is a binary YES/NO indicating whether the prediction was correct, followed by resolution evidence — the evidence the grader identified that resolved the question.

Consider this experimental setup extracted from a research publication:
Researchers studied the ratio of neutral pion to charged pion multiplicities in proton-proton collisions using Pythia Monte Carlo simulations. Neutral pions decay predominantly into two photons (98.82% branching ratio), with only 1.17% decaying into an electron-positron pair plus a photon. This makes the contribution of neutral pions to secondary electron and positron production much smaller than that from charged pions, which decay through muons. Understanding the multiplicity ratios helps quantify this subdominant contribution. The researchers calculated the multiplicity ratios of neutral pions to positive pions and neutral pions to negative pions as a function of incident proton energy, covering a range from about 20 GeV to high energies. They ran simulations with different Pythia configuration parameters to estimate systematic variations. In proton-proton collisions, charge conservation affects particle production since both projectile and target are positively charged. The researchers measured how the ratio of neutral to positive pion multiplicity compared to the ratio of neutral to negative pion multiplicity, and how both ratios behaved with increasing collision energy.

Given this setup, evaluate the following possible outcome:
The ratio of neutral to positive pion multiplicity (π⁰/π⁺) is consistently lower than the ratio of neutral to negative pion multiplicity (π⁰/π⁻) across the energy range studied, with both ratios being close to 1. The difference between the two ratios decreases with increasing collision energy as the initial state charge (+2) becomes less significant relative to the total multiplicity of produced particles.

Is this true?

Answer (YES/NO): YES